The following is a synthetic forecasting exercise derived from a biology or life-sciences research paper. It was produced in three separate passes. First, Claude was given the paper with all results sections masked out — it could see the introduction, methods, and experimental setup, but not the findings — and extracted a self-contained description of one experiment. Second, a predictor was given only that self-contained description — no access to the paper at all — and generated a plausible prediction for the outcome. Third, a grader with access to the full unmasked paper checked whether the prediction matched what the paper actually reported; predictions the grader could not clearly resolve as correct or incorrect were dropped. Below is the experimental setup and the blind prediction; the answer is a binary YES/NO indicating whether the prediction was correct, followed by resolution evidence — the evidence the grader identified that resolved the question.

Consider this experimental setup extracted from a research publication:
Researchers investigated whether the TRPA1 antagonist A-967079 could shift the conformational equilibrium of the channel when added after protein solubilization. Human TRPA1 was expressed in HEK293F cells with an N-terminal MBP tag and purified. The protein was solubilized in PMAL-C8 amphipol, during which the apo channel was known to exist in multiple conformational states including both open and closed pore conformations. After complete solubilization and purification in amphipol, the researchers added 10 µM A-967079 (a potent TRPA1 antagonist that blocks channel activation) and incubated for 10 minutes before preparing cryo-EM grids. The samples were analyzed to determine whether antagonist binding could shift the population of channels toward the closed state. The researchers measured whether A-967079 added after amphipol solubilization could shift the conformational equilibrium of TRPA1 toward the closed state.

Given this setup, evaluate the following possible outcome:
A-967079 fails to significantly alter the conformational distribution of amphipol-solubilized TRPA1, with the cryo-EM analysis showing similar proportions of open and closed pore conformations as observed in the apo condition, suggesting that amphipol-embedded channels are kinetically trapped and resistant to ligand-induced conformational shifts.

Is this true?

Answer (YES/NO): YES